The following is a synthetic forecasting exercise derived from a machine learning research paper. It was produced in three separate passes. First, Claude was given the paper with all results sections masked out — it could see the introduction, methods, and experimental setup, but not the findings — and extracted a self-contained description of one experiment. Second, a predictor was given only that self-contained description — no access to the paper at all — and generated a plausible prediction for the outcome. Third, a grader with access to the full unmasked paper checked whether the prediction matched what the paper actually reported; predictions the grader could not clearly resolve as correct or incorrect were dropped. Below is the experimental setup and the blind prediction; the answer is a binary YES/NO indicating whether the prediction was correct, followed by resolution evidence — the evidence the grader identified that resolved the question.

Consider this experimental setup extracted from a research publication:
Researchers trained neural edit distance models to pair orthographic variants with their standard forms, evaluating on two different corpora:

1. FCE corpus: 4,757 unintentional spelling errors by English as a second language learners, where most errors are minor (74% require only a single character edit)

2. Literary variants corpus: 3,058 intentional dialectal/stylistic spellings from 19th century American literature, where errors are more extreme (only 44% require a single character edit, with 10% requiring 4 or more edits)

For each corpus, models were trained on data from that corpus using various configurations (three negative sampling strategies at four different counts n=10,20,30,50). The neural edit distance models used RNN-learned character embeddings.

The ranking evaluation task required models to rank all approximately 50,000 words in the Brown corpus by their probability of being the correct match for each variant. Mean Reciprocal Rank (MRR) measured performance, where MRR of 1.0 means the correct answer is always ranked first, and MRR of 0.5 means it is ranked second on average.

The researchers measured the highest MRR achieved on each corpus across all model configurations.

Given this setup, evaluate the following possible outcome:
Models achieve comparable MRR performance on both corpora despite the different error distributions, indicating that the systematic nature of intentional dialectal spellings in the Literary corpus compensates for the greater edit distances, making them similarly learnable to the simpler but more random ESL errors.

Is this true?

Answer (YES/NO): NO